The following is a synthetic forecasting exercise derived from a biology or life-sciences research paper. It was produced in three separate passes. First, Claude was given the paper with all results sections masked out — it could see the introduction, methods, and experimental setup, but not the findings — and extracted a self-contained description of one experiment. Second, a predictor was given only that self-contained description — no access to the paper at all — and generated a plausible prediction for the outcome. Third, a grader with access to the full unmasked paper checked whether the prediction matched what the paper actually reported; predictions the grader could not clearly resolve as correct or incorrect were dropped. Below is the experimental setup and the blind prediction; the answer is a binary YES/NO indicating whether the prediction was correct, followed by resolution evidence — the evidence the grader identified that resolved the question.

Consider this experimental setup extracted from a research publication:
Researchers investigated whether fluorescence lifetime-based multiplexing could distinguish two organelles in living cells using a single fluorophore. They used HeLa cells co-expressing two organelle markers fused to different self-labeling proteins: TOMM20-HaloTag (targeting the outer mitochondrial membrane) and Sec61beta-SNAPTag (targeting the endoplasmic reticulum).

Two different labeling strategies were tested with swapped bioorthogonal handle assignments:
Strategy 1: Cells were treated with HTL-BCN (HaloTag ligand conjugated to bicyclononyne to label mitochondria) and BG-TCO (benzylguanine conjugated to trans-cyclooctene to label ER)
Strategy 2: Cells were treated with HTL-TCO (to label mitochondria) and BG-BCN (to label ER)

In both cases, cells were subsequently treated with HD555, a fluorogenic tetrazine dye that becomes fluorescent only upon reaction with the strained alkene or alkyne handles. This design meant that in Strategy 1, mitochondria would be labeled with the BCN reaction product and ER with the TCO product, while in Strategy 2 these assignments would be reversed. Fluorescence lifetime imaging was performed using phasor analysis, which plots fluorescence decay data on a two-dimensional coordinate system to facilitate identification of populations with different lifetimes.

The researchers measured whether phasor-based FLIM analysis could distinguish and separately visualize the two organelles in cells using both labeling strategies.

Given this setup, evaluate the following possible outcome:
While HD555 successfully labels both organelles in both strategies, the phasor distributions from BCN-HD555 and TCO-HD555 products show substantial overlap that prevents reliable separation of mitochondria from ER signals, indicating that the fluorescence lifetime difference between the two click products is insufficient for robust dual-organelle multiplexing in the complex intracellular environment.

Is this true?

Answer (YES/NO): NO